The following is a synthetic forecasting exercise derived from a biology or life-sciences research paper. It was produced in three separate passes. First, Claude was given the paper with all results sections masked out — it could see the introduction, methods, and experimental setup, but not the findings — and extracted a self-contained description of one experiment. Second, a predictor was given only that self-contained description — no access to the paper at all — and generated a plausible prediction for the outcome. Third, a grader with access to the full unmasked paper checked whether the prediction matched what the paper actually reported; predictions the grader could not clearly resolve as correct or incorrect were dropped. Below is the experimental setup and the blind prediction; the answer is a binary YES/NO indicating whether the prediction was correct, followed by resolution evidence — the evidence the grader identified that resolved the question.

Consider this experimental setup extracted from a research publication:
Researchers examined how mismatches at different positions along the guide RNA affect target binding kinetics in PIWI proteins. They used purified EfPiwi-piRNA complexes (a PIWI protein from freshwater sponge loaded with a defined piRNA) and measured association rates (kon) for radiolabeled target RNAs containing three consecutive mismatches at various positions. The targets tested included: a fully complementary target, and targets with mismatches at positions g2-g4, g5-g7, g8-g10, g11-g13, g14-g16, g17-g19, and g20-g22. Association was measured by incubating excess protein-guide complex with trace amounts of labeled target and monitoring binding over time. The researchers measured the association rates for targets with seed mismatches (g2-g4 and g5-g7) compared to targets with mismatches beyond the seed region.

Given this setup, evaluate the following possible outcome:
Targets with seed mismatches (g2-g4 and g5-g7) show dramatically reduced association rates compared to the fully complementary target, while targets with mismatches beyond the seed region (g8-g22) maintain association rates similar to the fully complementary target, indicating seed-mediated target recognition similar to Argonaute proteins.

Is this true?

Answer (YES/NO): YES